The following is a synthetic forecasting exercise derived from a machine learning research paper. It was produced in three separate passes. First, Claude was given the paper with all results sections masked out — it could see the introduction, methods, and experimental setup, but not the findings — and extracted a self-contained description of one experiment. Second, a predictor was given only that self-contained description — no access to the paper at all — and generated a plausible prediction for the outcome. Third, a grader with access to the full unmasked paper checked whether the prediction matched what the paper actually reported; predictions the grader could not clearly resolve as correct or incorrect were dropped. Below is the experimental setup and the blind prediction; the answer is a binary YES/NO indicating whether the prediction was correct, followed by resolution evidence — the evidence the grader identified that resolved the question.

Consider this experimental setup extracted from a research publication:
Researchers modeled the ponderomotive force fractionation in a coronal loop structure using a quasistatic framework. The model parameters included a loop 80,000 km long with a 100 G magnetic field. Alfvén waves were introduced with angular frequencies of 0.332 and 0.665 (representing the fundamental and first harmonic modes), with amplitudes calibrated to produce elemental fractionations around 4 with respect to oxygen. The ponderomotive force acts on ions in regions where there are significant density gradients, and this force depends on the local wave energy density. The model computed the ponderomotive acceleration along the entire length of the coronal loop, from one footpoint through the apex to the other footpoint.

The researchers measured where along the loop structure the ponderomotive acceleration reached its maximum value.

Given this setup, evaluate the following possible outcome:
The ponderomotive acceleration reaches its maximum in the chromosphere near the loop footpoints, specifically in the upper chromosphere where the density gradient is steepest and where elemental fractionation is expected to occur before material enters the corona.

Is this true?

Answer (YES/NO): YES